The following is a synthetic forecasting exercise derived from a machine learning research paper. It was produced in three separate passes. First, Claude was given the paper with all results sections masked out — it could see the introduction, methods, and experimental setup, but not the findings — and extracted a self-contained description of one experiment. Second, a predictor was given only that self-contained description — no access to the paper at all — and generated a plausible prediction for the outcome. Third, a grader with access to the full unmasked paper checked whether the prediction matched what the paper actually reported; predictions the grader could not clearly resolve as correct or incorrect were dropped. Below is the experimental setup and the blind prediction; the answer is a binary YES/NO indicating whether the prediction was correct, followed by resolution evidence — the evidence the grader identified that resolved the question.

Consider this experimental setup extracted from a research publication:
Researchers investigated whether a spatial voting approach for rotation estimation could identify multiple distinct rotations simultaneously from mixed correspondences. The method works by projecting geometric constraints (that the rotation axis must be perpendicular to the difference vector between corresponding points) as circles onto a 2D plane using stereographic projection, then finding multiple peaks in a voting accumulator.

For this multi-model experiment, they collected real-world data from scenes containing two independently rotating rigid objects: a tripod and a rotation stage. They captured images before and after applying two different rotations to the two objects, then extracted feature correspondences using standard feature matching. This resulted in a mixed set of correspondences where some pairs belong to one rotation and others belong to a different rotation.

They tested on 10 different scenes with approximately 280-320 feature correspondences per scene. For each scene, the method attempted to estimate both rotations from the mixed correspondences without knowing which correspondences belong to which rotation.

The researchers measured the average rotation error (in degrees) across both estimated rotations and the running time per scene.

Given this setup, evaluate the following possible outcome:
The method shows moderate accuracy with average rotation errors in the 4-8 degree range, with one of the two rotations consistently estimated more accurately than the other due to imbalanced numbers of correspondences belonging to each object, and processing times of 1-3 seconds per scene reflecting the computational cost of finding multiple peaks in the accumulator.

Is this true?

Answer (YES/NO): NO